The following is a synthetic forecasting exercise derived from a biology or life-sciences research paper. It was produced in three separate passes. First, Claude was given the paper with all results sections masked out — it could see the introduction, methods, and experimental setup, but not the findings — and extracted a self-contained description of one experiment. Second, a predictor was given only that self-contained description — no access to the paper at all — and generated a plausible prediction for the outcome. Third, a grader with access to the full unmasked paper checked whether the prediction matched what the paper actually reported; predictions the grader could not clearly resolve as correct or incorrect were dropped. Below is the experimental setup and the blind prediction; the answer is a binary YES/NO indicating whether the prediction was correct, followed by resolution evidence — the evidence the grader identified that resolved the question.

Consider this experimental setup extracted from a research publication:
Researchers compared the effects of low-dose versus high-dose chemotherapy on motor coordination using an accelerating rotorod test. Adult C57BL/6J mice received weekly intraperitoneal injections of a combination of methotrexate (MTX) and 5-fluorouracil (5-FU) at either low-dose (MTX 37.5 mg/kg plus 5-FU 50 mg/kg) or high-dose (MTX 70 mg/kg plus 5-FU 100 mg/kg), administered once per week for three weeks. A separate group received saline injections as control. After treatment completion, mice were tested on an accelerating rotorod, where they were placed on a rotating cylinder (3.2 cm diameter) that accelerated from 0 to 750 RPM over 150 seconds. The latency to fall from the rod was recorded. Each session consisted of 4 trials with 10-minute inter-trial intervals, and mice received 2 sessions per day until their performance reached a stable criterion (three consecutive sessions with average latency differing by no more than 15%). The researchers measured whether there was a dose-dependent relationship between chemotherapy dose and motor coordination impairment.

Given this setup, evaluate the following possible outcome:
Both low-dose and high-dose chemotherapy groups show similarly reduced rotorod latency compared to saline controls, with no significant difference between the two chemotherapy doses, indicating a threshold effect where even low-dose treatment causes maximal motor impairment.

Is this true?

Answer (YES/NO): NO